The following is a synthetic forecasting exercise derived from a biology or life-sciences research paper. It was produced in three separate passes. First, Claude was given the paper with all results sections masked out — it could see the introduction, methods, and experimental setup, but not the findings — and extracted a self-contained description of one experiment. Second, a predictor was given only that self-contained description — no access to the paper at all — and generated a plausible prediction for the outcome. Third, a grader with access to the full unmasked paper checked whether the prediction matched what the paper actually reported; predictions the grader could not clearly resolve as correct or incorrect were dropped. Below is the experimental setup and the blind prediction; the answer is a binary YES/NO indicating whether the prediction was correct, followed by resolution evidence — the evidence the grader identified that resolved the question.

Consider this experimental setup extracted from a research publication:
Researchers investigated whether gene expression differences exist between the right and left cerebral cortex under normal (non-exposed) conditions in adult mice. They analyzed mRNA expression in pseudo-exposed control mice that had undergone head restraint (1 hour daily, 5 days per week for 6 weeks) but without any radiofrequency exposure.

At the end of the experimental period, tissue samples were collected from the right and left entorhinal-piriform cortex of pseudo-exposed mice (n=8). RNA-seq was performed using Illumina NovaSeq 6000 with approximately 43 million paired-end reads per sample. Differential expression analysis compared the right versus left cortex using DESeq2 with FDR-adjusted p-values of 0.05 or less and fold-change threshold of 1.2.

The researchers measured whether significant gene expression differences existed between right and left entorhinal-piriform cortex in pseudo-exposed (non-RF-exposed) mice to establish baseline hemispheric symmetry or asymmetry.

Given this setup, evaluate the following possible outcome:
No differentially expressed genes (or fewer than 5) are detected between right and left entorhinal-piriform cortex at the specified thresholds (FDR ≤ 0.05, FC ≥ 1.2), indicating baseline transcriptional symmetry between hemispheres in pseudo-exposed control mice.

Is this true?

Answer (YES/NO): NO